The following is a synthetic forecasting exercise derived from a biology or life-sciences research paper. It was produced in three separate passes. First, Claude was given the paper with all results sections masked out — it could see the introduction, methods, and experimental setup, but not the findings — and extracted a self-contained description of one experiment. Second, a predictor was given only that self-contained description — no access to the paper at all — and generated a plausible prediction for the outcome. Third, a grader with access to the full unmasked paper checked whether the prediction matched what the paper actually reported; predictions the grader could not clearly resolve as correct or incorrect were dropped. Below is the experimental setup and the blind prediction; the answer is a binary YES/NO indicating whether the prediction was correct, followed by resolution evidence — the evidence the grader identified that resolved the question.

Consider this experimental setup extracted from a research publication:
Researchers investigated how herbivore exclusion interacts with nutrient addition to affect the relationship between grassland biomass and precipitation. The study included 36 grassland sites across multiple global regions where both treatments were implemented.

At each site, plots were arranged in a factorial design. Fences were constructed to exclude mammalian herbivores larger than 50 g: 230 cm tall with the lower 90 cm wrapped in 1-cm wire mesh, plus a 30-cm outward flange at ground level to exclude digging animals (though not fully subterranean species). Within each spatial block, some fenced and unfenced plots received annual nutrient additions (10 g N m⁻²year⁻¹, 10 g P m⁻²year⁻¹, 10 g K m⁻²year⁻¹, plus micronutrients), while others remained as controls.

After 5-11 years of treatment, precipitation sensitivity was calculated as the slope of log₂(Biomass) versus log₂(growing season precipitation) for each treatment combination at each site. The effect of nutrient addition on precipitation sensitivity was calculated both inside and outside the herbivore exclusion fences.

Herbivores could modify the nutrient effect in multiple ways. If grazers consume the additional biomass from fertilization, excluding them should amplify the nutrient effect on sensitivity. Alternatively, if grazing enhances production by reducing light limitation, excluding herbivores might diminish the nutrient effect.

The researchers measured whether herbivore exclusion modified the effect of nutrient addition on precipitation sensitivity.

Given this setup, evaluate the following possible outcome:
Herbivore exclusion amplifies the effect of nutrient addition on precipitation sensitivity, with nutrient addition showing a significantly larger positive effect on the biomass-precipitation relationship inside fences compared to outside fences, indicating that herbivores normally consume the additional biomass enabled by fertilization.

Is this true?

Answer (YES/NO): NO